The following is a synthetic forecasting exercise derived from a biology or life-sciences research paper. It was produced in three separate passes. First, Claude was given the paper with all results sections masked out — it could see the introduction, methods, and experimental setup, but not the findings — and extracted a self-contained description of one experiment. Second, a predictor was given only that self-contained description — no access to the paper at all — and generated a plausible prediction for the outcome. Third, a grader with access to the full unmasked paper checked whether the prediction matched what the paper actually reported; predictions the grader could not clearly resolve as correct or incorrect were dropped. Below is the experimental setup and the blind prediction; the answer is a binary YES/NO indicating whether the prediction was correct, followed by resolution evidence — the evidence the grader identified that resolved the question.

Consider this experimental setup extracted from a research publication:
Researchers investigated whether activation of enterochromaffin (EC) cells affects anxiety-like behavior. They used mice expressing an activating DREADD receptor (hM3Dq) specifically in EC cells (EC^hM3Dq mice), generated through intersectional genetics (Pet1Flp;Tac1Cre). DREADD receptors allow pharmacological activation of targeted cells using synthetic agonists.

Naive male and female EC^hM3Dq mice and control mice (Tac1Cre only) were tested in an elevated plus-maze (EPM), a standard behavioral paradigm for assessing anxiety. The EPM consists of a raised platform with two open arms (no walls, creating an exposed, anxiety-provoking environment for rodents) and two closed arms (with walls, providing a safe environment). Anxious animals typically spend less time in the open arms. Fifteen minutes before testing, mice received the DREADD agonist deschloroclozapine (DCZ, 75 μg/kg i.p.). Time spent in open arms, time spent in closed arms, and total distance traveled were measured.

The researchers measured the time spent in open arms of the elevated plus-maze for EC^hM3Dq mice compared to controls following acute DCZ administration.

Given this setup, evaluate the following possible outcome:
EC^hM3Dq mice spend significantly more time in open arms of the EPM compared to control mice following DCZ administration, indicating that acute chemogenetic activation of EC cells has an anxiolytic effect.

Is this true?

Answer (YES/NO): NO